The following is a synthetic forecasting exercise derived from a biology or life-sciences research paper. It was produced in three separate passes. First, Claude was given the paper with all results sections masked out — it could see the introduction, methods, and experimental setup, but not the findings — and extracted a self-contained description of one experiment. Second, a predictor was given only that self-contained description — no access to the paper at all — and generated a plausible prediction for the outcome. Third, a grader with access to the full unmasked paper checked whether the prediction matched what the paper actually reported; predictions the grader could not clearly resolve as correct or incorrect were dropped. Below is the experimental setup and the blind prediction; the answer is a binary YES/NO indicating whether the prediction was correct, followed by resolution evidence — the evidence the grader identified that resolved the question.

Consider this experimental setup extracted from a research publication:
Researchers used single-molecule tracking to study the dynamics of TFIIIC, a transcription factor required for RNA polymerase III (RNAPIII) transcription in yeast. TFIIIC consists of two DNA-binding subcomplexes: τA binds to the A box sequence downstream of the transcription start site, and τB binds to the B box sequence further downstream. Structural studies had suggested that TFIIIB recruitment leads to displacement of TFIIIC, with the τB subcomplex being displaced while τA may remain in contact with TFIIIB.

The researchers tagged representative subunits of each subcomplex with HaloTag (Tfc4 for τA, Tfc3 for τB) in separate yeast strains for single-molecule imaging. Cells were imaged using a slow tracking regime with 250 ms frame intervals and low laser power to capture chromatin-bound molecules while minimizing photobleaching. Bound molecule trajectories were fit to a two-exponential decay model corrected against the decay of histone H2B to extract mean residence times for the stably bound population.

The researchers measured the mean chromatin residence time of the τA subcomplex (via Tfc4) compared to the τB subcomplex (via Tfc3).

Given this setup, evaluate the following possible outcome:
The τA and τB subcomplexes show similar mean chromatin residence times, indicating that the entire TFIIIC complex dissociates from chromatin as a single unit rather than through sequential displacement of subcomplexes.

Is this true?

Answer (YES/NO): NO